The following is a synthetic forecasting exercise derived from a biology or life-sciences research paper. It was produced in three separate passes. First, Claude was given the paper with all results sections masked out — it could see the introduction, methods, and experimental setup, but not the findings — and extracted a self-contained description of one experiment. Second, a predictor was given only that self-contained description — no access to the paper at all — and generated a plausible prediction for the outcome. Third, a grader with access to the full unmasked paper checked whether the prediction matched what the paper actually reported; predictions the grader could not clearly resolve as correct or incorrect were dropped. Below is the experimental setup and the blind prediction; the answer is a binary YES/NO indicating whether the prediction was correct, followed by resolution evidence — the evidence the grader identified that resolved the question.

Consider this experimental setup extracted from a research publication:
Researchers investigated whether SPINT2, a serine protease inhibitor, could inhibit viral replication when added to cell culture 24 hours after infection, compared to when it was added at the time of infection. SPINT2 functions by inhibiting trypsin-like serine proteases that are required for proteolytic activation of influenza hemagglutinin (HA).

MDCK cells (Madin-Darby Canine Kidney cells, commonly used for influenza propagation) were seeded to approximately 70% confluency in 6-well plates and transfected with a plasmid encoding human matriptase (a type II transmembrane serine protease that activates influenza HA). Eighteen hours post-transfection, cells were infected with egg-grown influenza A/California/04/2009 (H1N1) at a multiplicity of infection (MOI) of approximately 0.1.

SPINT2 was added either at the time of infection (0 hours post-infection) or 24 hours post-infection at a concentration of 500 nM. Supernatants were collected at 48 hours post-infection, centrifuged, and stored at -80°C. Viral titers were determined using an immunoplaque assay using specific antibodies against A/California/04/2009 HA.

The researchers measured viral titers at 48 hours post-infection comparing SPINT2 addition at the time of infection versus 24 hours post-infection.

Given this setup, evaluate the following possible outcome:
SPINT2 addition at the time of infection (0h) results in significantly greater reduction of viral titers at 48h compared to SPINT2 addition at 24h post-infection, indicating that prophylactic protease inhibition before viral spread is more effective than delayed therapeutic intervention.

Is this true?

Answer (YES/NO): NO